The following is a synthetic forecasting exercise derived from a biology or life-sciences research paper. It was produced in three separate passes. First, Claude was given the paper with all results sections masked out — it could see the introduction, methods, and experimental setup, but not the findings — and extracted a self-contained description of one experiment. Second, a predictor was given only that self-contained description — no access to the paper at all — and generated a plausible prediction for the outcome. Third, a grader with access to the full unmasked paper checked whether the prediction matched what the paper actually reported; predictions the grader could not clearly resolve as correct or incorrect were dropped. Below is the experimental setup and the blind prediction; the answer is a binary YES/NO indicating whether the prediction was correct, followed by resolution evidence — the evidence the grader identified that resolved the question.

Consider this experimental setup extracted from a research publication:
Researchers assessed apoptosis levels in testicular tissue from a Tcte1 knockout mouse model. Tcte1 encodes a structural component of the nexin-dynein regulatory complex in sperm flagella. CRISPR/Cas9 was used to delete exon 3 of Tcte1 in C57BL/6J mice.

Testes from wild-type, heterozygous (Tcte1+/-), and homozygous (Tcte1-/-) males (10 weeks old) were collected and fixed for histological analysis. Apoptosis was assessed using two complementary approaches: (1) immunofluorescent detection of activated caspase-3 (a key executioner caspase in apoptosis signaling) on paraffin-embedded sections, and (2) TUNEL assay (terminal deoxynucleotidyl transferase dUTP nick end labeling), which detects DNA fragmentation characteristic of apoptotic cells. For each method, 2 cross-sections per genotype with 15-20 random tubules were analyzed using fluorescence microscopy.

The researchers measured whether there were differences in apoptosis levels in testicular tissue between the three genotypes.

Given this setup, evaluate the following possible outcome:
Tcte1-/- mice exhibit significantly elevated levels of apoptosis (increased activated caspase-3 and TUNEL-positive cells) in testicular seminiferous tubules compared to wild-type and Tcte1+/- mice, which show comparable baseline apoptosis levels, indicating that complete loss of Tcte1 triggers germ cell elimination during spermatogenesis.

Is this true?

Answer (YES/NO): NO